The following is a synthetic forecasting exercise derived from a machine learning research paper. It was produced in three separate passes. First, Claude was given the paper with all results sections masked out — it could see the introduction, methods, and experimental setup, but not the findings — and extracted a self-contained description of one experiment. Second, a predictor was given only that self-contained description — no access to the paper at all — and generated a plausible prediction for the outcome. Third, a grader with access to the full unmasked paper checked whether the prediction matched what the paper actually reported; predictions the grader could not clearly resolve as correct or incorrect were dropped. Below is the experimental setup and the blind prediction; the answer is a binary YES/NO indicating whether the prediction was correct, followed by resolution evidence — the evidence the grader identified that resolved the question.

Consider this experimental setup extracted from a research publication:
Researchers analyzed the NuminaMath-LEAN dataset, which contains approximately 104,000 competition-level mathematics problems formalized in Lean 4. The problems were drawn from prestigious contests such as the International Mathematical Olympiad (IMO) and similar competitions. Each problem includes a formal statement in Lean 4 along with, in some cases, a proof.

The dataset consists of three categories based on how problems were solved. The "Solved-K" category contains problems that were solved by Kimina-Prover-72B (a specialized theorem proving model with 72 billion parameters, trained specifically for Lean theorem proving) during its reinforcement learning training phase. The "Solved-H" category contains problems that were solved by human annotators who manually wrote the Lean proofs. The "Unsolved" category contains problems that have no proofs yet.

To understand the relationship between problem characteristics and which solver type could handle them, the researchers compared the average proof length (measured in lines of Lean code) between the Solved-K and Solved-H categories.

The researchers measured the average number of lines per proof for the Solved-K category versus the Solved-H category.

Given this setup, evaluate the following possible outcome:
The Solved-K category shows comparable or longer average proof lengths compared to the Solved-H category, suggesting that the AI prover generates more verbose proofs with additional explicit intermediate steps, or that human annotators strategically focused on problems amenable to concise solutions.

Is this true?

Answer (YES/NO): NO